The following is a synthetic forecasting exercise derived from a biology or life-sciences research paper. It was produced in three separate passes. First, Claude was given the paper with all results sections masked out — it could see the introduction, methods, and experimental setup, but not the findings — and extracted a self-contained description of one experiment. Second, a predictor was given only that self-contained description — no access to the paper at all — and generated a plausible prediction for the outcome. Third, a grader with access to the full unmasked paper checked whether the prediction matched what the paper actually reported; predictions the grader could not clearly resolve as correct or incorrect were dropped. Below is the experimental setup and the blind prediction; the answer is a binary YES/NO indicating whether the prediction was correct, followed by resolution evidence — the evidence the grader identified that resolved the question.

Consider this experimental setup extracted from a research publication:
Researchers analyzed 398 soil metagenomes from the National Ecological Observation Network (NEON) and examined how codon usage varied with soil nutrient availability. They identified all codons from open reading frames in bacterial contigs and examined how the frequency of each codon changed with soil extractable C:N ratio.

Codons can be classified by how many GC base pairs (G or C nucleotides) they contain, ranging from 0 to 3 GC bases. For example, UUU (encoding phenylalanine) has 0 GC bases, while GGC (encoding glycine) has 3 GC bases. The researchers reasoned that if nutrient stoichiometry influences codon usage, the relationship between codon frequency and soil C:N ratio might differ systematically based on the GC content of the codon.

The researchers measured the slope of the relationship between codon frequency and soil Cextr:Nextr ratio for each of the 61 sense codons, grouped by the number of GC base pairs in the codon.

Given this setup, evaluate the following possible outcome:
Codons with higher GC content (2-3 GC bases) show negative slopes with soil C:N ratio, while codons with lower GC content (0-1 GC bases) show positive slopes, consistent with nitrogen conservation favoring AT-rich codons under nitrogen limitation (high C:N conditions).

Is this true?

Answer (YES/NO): YES